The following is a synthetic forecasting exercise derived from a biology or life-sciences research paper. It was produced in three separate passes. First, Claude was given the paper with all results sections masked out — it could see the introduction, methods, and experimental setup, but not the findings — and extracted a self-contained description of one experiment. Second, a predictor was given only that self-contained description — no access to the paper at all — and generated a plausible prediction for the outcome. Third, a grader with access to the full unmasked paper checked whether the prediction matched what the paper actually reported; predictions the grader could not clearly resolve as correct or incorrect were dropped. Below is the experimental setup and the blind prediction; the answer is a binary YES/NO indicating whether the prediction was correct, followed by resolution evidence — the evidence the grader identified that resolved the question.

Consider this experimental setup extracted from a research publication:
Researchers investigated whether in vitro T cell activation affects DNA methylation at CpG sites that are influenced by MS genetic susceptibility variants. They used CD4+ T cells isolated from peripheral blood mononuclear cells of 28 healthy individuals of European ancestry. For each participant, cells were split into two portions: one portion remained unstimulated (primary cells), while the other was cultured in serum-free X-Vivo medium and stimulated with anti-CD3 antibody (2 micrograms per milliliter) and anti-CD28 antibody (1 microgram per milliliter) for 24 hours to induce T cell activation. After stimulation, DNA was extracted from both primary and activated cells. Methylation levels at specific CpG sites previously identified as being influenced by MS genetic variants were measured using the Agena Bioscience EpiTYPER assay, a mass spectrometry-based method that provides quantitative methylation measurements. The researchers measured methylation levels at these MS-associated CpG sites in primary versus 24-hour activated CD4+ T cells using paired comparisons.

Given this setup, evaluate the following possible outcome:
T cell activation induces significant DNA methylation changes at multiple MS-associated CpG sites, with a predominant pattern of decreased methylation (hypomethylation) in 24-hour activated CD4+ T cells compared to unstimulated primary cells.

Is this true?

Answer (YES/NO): NO